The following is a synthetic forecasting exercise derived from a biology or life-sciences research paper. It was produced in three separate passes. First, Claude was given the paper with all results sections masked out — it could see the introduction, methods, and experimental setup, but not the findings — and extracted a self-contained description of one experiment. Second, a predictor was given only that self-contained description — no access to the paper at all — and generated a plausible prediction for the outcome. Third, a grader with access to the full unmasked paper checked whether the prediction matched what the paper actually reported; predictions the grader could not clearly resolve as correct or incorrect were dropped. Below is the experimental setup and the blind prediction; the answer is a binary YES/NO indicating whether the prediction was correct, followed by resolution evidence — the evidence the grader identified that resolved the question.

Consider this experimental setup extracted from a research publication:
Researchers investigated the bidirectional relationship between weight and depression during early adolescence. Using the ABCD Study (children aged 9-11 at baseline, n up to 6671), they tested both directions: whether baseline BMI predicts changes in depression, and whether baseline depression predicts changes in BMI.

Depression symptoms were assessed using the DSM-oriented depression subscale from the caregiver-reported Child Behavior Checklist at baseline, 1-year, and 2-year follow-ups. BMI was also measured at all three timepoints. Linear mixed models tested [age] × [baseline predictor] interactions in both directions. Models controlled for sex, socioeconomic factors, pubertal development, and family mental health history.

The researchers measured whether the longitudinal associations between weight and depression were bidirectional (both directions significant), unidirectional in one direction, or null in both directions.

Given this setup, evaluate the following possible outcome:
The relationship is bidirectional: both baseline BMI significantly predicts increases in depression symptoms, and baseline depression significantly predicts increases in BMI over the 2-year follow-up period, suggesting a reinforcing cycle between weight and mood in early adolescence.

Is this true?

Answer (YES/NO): NO